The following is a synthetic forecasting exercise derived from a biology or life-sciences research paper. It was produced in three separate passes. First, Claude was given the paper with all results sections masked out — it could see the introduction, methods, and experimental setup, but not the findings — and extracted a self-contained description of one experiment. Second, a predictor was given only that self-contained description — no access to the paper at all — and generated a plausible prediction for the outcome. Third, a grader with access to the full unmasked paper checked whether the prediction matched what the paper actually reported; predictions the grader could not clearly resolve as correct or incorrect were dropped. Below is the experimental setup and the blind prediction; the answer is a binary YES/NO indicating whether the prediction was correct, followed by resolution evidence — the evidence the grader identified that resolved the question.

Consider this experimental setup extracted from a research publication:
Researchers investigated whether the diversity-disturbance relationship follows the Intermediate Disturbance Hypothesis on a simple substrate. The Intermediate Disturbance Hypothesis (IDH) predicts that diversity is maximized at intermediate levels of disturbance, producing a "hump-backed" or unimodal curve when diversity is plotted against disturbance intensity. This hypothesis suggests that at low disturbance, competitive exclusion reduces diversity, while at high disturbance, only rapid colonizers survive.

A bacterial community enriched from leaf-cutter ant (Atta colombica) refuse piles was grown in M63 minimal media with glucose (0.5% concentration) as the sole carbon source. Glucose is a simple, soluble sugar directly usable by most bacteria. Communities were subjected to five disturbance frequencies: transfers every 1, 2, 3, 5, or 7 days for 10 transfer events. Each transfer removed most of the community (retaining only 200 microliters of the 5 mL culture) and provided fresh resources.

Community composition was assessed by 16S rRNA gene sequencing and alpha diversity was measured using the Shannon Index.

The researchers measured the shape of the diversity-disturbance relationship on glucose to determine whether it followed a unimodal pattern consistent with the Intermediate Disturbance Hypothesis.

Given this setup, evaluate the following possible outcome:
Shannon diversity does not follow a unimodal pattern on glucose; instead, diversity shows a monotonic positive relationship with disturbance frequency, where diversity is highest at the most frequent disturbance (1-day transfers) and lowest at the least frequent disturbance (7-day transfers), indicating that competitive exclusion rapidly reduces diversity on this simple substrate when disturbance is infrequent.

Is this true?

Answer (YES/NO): YES